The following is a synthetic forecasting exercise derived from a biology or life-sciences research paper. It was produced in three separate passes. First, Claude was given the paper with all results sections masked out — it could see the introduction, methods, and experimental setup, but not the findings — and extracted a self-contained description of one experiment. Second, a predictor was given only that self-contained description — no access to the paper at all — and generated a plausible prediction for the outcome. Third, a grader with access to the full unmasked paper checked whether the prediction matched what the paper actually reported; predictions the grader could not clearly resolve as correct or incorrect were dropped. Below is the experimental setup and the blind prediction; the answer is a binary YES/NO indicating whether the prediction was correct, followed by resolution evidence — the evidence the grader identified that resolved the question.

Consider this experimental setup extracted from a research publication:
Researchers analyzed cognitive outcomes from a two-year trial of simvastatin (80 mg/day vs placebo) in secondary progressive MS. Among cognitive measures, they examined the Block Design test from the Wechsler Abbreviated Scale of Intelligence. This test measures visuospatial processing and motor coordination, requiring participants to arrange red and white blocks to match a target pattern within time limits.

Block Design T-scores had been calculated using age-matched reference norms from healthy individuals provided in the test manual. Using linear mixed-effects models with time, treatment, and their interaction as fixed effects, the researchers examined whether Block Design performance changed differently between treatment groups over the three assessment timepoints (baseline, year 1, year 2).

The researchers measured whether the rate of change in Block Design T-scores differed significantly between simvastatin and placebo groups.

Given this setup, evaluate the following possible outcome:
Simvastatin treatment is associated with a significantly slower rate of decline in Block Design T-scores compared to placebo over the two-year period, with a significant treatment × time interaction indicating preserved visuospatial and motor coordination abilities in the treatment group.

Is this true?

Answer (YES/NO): YES